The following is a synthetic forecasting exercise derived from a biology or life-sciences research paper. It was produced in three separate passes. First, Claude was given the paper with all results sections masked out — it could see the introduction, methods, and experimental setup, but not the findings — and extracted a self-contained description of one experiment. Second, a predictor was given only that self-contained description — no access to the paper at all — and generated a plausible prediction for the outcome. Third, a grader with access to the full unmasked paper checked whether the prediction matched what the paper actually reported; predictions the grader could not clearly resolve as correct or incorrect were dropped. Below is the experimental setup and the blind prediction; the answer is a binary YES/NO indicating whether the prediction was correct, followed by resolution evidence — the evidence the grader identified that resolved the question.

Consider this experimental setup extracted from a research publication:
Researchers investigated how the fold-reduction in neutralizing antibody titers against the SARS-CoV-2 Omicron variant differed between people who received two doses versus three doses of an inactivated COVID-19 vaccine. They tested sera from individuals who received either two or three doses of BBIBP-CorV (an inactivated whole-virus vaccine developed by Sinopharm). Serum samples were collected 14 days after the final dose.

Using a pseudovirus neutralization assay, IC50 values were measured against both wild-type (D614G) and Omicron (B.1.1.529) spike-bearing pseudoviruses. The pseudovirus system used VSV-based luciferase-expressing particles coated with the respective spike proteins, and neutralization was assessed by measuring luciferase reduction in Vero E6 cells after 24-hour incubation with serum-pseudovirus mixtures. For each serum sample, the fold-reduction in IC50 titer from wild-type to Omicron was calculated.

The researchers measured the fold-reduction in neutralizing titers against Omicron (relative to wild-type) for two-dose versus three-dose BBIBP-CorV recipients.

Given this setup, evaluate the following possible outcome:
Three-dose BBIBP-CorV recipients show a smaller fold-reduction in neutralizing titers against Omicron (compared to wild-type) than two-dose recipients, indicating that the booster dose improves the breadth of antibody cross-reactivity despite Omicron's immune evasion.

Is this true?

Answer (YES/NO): YES